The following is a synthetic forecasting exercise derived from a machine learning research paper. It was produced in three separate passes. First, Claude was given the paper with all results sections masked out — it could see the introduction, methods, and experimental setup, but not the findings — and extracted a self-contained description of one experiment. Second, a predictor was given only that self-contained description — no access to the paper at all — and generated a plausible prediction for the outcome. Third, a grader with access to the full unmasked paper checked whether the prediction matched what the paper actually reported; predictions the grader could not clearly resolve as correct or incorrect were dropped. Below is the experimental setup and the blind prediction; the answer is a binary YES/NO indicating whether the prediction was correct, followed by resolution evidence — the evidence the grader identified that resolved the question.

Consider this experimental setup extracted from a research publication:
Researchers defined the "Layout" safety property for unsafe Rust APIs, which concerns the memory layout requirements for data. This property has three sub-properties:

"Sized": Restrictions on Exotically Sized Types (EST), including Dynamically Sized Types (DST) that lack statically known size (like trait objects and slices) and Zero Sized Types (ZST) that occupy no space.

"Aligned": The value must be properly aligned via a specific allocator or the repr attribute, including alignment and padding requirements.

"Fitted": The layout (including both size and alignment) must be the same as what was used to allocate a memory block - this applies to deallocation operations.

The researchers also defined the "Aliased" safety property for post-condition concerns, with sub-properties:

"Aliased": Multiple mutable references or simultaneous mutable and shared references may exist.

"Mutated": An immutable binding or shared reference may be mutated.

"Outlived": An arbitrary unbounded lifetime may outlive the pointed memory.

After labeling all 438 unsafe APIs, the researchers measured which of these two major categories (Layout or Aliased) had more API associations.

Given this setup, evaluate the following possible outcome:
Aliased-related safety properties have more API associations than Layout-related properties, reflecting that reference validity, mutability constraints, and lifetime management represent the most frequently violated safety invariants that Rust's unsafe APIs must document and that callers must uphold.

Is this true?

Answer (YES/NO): NO